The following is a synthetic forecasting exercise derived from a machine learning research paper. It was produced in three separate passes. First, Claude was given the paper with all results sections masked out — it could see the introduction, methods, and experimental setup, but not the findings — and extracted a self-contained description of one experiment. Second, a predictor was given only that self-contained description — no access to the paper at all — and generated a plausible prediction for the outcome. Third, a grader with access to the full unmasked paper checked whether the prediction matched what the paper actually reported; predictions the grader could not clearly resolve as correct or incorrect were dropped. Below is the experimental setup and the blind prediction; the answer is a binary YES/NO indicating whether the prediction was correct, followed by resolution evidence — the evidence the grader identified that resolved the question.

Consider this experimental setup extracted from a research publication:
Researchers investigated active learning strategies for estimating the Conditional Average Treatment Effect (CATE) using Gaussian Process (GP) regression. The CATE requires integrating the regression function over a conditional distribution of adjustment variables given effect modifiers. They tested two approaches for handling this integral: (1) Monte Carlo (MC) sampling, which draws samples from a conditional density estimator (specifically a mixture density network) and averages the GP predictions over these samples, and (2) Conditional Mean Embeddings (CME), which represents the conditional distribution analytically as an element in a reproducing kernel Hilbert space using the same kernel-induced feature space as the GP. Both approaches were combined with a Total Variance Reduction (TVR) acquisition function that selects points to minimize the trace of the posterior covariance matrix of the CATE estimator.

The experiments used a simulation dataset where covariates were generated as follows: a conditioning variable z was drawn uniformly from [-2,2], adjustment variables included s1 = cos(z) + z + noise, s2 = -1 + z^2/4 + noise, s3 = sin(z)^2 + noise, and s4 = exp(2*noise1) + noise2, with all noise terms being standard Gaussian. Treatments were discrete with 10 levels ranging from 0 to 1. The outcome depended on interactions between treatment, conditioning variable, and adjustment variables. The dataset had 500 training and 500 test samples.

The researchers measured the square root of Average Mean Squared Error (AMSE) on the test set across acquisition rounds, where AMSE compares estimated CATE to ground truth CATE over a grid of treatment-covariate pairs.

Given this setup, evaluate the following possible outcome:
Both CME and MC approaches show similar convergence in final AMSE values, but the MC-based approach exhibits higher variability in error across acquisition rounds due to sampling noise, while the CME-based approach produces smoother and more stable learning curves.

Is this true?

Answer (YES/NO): NO